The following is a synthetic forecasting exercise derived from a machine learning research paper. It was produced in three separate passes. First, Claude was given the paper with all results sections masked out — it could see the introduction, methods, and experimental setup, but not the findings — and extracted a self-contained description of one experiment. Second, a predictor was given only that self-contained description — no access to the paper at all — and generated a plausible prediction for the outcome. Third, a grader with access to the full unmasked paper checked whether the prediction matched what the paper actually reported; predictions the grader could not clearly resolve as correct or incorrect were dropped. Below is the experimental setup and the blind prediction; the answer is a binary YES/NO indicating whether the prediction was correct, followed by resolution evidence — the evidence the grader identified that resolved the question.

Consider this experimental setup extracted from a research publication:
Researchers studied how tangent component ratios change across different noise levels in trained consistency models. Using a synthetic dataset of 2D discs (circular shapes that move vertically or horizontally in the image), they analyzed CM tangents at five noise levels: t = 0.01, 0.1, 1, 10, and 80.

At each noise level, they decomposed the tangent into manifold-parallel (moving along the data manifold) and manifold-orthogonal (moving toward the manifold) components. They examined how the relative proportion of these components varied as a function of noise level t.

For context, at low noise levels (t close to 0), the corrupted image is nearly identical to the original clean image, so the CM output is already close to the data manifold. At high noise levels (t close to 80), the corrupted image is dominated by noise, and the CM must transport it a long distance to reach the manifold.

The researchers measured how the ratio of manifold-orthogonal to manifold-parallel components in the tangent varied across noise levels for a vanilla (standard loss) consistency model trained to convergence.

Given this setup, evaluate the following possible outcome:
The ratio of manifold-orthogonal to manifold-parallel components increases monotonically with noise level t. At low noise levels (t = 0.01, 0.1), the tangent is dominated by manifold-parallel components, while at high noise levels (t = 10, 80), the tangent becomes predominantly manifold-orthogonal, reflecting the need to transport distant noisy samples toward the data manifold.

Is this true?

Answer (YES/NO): NO